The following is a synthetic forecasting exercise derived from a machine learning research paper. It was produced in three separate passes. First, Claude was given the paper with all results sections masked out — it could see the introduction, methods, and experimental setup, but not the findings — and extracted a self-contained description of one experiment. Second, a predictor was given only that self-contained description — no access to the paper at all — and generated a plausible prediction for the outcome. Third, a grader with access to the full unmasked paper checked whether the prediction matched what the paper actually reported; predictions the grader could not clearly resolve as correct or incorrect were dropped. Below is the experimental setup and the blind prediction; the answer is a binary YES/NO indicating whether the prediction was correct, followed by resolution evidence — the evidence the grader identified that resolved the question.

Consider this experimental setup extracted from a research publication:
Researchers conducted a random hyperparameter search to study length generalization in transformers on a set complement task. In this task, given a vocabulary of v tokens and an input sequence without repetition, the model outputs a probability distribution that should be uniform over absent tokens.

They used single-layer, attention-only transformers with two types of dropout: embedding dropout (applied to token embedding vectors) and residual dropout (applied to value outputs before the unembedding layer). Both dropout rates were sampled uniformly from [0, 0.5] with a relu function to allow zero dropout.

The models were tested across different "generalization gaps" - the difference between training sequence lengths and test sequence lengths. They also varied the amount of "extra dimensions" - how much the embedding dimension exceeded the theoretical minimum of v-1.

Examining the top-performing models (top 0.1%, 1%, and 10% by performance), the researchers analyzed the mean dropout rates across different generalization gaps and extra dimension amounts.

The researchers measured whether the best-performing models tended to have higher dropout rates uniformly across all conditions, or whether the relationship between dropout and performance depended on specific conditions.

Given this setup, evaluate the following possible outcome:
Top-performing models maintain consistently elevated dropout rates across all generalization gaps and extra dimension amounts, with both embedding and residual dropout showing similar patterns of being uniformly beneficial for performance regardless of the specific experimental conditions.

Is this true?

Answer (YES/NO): NO